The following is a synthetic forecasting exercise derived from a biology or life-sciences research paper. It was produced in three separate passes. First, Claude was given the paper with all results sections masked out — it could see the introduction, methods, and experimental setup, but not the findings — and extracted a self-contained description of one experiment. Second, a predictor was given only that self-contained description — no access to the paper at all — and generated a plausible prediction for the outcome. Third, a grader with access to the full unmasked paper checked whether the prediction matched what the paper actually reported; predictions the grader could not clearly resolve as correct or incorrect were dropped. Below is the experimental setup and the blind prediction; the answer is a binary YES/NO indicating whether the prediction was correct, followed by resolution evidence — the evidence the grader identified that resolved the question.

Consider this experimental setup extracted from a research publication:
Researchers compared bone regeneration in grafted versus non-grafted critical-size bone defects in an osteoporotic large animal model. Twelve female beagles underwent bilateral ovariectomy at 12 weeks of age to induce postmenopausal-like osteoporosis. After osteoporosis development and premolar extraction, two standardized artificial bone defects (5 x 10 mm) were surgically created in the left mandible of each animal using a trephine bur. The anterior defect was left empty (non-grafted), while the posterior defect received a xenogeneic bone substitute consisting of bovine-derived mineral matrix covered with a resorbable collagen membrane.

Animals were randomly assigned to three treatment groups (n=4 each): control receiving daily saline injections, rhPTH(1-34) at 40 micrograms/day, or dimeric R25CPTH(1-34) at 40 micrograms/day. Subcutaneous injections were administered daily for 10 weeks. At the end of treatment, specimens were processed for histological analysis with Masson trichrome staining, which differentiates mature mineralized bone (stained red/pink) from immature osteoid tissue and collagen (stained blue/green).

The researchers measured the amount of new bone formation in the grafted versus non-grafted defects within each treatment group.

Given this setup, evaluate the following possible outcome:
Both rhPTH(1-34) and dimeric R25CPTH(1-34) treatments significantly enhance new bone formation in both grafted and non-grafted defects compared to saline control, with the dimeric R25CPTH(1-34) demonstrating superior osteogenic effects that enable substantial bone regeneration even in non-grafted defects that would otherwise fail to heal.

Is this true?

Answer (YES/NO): NO